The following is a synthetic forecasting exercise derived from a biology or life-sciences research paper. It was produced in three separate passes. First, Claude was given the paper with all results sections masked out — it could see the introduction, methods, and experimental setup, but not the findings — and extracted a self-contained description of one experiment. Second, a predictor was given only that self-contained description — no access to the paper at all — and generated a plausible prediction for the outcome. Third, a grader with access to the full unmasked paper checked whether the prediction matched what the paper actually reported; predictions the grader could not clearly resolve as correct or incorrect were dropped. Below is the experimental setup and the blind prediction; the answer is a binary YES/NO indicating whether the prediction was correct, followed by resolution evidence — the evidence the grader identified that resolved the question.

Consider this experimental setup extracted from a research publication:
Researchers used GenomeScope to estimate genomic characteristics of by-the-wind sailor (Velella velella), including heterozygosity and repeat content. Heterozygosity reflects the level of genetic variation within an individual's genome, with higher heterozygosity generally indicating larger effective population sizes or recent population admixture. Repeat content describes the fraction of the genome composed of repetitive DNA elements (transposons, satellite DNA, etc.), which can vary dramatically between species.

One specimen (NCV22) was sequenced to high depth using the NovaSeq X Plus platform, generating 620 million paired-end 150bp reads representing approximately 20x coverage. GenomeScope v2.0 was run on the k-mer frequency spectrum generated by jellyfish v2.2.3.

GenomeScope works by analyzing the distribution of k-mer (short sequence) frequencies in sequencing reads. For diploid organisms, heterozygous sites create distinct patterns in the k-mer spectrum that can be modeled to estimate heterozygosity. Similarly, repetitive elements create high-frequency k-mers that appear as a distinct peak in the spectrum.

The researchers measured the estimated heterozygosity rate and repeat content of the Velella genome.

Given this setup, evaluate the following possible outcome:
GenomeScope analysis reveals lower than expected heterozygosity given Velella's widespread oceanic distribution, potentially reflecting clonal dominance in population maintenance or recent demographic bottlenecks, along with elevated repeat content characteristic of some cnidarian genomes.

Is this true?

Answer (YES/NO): NO